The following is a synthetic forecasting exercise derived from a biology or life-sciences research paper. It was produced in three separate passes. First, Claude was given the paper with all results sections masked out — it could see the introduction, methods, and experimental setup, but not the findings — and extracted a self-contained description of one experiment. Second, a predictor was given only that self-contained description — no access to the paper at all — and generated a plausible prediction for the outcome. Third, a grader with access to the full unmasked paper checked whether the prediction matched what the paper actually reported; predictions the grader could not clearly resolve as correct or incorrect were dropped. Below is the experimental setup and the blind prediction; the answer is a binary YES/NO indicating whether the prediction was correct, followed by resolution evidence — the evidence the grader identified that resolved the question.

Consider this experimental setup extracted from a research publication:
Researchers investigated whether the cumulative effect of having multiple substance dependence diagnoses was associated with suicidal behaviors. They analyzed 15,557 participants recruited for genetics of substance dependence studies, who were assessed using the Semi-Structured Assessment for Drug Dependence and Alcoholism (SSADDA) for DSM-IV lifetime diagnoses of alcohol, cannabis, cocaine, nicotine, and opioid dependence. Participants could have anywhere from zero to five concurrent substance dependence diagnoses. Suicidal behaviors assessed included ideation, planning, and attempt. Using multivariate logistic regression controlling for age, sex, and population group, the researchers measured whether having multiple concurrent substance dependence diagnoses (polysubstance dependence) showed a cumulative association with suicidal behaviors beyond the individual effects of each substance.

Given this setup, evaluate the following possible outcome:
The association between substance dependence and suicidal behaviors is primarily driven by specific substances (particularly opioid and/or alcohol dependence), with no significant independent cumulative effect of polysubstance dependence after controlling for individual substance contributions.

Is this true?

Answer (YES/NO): NO